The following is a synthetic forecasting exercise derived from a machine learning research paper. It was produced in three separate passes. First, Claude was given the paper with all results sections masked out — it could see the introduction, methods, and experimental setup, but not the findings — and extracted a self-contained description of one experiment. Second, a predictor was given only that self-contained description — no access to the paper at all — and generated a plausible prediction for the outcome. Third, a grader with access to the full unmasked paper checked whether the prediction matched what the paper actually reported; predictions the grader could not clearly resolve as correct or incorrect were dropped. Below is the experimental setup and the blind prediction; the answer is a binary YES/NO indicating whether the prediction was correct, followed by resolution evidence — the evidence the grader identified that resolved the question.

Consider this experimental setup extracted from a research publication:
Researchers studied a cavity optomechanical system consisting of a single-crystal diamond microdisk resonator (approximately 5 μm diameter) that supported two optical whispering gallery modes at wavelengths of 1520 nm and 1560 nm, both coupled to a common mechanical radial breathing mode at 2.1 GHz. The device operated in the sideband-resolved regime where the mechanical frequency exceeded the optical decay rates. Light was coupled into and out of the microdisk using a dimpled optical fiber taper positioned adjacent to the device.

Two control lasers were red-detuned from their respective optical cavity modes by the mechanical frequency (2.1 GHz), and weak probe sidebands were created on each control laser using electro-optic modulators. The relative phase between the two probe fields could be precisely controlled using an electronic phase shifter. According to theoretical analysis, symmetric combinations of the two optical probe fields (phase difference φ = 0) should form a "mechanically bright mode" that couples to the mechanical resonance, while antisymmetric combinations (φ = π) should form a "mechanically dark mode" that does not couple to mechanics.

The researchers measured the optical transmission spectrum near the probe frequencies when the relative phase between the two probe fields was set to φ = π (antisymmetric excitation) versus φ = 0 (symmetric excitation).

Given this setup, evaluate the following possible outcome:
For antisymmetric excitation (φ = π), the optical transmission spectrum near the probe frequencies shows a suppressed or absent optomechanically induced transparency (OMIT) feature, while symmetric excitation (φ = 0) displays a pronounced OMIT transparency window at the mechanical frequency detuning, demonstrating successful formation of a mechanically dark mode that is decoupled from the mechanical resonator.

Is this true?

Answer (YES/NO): YES